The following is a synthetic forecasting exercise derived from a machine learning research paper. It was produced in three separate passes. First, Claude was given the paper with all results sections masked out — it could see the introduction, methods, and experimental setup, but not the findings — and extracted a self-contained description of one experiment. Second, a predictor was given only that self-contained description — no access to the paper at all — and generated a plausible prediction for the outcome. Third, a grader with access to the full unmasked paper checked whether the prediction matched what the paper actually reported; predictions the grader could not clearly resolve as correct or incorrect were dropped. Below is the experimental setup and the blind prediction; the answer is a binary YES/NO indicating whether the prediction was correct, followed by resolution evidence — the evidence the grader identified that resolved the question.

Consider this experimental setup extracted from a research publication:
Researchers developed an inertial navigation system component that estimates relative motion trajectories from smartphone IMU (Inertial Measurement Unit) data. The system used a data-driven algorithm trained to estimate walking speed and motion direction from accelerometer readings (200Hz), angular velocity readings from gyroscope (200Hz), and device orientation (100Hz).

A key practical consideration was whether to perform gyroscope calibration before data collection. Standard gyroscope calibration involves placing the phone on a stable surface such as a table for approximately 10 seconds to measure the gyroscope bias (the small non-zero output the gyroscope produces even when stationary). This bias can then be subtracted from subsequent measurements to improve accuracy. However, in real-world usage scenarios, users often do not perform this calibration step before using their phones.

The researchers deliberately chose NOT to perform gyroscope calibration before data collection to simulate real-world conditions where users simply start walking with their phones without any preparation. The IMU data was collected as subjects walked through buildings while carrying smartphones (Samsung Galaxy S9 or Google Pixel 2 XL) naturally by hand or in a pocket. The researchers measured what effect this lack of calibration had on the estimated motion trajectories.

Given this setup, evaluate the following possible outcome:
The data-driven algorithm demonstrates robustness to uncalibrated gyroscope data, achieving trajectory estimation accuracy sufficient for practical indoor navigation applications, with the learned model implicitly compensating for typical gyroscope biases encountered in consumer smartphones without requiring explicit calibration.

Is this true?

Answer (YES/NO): NO